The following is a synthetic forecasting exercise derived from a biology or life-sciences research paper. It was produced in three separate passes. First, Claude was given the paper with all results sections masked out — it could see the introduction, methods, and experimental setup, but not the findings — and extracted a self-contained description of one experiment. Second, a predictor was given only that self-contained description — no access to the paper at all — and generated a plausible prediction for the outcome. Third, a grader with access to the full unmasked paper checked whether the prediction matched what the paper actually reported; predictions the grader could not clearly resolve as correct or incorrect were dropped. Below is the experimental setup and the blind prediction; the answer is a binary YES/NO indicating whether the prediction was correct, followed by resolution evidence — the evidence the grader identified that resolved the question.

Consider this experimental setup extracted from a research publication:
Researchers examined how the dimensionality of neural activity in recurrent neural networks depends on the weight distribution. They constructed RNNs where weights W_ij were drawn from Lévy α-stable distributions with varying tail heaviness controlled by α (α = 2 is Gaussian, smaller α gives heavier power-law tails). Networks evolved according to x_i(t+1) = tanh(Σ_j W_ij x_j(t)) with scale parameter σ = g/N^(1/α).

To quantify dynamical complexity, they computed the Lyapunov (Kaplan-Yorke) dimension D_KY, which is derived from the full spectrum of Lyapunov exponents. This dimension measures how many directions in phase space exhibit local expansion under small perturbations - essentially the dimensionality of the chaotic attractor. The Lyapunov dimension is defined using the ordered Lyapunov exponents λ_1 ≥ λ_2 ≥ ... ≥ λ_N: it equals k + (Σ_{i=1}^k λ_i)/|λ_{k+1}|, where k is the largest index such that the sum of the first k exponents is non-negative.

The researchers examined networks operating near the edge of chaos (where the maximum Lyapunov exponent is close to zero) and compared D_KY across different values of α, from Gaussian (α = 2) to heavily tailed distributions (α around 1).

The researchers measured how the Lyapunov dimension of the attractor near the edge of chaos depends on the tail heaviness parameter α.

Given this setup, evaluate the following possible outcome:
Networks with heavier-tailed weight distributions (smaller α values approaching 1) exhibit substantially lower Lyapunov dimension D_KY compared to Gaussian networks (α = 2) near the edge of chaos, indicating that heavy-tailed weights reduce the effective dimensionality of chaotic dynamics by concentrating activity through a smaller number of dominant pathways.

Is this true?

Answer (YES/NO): YES